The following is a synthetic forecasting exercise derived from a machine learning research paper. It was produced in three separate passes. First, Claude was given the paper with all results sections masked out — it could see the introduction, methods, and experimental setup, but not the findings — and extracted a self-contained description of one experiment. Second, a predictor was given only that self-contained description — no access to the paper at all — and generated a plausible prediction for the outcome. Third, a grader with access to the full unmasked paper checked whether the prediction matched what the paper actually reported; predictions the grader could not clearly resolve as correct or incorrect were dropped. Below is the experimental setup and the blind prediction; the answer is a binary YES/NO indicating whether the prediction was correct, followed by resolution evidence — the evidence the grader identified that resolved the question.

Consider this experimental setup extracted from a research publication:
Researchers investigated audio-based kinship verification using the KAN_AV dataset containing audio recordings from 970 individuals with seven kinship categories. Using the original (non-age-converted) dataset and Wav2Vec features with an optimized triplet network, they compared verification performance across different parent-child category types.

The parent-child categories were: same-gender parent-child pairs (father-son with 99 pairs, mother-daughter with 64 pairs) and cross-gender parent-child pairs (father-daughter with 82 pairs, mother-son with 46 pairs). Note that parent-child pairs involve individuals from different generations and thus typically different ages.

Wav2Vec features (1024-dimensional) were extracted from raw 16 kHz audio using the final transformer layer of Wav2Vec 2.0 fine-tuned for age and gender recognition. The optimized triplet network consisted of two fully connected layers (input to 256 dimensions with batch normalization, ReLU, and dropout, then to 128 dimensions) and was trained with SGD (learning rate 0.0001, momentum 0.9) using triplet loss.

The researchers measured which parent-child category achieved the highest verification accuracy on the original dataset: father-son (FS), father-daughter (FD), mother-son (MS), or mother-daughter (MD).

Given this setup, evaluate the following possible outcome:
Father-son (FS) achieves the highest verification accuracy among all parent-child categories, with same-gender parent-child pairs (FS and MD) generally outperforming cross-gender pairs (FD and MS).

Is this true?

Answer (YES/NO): NO